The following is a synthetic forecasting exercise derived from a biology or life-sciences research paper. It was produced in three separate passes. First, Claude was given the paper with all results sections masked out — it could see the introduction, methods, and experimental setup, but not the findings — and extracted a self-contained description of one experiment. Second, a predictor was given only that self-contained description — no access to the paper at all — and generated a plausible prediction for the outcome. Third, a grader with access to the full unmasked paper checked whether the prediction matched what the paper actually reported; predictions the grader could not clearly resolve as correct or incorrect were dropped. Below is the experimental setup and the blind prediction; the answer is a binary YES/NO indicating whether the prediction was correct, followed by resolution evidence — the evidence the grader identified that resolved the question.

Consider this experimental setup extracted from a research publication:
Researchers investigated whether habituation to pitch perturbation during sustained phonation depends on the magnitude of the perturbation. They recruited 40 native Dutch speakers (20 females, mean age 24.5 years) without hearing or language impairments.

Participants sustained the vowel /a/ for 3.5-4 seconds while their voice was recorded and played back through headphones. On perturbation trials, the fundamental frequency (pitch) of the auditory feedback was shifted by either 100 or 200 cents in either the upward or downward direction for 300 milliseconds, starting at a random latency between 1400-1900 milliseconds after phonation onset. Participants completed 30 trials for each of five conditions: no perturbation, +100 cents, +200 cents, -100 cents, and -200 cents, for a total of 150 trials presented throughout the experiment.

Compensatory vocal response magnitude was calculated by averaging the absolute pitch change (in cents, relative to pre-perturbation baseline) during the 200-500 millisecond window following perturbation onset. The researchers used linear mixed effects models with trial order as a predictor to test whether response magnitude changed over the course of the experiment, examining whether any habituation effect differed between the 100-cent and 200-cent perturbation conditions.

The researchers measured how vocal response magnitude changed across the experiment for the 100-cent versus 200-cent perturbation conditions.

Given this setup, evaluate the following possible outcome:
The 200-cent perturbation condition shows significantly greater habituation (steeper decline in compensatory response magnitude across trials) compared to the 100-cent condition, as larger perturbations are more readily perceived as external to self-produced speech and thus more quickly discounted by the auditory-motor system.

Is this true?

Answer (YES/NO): YES